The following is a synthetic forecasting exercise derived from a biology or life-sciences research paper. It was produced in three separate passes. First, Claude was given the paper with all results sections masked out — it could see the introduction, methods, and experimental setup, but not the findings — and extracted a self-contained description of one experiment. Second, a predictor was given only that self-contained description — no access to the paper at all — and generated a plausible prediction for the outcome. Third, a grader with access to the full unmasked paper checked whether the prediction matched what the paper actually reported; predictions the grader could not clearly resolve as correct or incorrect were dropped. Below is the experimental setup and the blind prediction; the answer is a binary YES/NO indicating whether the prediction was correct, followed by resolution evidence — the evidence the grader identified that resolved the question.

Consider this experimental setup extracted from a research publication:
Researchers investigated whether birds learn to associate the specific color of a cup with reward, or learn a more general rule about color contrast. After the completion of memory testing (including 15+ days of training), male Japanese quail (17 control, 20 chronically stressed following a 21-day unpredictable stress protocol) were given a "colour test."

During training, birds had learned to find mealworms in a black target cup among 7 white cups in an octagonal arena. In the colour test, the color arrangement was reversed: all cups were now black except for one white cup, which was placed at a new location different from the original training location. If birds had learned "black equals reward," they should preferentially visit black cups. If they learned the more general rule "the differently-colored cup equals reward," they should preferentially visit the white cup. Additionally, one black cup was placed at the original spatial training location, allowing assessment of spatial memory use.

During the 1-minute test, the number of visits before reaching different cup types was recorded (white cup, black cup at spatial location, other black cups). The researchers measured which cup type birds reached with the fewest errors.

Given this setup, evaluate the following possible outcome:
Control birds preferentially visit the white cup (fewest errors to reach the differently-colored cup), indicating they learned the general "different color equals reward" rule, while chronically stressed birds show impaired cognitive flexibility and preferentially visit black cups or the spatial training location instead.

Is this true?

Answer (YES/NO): NO